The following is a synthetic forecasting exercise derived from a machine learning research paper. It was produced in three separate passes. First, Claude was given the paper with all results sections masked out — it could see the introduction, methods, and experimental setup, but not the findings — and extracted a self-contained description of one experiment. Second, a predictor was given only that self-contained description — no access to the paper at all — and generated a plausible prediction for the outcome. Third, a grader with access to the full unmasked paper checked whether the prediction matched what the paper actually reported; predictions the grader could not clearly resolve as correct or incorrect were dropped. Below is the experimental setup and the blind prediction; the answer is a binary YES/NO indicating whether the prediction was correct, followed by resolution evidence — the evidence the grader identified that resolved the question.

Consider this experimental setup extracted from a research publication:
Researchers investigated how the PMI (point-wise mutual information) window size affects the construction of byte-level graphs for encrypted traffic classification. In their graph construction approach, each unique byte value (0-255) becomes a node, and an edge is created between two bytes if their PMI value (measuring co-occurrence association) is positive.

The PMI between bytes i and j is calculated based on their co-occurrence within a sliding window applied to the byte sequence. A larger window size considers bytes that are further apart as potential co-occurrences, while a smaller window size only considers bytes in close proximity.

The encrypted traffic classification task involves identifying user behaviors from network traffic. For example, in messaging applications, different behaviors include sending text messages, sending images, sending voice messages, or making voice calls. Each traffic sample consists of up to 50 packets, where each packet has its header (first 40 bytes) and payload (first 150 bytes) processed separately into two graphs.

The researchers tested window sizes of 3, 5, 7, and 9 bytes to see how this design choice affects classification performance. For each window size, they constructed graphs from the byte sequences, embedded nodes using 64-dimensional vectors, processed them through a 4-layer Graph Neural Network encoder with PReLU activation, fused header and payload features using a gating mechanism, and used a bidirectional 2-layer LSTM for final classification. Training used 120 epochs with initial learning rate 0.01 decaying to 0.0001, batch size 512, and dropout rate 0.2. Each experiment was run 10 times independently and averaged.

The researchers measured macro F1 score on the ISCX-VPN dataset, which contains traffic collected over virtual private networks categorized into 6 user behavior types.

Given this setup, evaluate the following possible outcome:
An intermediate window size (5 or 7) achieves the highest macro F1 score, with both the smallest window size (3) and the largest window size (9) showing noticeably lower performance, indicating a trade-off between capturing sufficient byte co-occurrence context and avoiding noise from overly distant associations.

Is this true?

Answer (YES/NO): NO